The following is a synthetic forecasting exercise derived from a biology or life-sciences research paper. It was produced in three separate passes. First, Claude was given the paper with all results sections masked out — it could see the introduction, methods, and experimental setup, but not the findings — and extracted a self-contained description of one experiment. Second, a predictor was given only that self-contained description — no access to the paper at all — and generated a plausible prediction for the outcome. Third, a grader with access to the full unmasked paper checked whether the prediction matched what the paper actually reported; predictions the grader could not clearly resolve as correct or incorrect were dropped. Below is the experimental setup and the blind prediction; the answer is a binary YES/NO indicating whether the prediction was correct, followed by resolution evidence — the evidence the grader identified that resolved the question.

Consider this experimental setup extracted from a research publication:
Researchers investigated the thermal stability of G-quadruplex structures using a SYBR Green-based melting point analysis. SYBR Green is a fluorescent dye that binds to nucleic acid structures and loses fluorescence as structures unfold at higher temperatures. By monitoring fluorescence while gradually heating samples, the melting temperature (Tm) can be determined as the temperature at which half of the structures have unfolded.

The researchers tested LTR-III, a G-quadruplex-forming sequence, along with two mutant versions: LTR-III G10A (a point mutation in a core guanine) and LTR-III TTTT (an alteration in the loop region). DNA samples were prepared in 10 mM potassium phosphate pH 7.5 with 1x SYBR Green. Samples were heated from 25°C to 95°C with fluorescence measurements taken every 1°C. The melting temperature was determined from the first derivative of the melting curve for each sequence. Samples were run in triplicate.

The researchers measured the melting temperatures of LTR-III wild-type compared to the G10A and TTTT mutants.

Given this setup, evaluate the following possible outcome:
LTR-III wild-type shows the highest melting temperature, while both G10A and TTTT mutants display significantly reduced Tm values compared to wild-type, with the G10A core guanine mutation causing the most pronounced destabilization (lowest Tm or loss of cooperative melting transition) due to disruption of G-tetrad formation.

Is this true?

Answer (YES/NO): NO